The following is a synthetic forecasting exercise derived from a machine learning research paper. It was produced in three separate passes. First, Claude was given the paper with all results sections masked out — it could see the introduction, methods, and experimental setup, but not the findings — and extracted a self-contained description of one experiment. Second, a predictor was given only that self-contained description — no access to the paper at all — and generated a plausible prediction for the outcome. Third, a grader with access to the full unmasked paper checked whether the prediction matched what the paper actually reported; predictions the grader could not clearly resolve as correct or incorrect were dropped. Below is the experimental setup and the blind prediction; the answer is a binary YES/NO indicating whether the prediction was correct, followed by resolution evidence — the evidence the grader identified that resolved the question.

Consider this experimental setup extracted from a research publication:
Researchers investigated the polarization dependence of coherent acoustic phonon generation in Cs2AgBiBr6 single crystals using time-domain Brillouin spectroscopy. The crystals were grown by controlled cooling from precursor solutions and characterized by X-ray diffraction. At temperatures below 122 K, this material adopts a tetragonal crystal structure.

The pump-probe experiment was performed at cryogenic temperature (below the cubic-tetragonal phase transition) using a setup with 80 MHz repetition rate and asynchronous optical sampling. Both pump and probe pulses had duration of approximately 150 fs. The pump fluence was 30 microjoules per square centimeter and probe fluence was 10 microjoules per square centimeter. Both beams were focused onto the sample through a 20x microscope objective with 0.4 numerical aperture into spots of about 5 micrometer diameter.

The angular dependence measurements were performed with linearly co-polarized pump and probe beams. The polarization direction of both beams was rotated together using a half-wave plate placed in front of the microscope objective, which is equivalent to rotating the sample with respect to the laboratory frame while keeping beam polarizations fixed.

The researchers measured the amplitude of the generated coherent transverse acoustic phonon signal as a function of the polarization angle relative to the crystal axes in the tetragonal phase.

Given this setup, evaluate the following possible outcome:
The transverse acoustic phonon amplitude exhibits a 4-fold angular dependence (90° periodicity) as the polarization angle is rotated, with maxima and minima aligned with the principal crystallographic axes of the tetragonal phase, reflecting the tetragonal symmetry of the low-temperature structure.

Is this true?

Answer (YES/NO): NO